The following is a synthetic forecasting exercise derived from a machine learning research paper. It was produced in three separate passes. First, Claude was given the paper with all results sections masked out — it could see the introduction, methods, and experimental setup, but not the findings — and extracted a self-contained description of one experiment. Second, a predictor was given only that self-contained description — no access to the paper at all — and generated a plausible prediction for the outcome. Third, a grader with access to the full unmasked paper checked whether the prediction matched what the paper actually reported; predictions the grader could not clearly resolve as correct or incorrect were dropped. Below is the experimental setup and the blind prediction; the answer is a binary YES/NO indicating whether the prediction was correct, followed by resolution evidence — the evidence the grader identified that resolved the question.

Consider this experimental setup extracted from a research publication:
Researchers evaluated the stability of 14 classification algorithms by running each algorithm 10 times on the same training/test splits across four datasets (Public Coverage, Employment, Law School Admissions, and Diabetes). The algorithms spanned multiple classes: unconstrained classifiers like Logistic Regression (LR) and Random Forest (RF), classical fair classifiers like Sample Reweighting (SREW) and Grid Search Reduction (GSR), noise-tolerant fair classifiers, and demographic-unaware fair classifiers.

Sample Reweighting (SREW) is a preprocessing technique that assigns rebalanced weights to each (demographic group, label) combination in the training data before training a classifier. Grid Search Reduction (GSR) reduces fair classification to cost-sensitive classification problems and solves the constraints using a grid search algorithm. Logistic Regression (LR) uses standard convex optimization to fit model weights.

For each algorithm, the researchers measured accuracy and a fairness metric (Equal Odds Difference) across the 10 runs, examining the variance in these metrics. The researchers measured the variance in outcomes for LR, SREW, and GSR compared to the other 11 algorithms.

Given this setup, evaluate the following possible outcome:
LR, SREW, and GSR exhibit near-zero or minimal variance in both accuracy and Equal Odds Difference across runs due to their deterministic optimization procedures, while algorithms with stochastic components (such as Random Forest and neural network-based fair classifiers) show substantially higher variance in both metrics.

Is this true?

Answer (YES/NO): NO